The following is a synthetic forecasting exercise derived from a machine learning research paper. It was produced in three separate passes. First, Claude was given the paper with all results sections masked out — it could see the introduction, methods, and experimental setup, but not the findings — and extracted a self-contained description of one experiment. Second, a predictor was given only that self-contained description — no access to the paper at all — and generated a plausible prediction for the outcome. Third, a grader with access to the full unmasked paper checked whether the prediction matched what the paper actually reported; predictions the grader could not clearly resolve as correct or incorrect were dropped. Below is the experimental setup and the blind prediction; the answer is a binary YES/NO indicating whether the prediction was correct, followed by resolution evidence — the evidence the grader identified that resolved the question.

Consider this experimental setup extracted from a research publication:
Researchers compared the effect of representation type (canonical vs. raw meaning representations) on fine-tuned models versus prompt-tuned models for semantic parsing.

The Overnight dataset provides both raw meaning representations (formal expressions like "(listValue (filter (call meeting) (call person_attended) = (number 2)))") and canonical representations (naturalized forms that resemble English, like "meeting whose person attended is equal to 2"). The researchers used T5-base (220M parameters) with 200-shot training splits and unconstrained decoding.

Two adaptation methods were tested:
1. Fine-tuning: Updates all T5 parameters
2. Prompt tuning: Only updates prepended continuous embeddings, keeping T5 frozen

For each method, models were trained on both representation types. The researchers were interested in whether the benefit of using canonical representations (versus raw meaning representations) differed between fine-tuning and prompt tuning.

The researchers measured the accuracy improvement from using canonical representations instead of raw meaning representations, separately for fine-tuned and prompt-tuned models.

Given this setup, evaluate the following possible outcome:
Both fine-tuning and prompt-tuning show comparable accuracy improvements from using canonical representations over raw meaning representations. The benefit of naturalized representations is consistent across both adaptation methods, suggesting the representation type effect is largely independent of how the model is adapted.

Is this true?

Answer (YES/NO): NO